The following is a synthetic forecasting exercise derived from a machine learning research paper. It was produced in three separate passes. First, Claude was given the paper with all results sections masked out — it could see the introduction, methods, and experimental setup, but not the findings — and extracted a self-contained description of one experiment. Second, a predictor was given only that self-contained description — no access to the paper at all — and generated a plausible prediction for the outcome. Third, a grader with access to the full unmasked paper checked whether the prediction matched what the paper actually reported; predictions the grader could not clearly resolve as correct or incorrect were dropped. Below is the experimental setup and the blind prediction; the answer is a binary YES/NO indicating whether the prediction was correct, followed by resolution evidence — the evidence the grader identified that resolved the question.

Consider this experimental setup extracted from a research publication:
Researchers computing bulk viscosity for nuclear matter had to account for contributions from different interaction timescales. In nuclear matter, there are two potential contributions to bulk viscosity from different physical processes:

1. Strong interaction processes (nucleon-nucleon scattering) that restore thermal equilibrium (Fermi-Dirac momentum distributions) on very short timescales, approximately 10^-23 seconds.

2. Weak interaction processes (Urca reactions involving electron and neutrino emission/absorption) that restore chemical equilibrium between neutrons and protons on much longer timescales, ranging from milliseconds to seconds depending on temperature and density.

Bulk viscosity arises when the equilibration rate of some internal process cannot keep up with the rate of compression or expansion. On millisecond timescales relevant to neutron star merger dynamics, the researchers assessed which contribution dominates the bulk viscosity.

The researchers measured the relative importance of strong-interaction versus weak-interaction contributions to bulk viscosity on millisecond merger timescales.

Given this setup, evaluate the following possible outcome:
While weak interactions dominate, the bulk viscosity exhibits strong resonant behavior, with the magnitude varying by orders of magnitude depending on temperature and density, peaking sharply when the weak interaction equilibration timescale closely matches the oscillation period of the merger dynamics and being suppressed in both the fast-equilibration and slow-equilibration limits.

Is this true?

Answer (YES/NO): YES